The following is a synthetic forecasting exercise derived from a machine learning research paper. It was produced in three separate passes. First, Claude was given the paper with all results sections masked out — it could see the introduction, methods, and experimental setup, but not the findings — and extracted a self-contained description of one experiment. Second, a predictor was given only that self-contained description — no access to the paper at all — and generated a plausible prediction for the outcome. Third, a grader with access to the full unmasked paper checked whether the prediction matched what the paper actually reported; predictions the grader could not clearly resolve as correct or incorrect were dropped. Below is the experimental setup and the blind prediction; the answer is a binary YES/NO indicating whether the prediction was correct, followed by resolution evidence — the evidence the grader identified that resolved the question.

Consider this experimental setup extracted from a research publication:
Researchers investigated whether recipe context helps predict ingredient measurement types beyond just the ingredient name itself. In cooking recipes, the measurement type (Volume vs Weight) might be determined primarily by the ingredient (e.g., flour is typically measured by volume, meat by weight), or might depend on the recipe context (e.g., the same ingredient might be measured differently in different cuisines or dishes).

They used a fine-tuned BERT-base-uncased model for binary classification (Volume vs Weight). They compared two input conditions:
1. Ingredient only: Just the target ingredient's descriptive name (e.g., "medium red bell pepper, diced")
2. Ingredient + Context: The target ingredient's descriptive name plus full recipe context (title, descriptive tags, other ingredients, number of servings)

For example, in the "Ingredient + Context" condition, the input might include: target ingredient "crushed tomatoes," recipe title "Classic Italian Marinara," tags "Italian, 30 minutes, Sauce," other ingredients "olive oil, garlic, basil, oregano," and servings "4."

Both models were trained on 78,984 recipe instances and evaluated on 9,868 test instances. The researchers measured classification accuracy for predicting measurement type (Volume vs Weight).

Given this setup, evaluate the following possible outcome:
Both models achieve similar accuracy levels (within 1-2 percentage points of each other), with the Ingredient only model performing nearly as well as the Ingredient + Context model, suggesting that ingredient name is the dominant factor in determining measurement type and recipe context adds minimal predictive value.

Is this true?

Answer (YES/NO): YES